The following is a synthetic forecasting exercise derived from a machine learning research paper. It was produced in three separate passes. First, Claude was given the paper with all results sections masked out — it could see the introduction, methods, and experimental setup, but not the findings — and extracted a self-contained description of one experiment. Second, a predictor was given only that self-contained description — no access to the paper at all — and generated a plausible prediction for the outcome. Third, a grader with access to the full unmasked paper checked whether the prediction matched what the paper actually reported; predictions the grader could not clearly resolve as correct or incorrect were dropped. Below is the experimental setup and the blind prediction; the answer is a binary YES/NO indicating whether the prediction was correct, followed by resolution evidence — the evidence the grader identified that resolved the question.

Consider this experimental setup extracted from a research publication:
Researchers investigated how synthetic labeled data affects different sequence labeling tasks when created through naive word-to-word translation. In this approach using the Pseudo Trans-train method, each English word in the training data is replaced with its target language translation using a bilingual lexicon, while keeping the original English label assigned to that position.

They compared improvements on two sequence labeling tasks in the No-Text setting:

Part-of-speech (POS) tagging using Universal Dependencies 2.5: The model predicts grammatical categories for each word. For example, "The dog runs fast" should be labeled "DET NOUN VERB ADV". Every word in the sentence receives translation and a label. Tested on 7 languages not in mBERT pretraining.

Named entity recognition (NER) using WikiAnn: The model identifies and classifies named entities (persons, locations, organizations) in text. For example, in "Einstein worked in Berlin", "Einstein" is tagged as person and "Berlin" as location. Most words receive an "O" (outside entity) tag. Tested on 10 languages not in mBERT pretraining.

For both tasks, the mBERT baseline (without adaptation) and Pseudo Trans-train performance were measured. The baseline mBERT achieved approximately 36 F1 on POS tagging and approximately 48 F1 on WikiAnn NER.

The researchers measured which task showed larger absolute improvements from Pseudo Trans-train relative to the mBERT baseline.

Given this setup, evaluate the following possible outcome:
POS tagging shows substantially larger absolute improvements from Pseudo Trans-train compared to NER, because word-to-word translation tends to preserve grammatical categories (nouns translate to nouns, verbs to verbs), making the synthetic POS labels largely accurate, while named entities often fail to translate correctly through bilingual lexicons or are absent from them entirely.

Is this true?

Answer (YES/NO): YES